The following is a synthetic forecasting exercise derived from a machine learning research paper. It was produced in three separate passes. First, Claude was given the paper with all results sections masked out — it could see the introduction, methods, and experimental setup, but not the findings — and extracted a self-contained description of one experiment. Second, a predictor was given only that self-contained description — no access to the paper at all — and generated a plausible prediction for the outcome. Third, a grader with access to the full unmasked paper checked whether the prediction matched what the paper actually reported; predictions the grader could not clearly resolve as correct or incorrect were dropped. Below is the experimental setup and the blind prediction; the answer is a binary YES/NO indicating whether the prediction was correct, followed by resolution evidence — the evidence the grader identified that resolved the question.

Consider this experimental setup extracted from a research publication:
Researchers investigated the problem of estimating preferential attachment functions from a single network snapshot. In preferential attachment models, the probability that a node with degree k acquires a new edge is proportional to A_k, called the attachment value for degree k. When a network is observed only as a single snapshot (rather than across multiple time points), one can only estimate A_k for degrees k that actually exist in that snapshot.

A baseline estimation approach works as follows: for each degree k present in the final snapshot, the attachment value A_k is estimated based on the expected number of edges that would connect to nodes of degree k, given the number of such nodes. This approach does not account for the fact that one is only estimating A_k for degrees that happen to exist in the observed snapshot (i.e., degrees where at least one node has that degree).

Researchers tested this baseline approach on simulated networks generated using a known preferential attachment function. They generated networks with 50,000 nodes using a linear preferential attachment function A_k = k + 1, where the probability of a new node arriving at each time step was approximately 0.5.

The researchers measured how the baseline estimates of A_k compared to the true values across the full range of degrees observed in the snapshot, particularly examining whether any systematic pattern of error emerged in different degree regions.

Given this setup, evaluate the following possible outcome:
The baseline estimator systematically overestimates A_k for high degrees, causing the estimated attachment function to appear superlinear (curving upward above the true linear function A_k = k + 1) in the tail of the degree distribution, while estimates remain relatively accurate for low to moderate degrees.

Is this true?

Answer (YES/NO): NO